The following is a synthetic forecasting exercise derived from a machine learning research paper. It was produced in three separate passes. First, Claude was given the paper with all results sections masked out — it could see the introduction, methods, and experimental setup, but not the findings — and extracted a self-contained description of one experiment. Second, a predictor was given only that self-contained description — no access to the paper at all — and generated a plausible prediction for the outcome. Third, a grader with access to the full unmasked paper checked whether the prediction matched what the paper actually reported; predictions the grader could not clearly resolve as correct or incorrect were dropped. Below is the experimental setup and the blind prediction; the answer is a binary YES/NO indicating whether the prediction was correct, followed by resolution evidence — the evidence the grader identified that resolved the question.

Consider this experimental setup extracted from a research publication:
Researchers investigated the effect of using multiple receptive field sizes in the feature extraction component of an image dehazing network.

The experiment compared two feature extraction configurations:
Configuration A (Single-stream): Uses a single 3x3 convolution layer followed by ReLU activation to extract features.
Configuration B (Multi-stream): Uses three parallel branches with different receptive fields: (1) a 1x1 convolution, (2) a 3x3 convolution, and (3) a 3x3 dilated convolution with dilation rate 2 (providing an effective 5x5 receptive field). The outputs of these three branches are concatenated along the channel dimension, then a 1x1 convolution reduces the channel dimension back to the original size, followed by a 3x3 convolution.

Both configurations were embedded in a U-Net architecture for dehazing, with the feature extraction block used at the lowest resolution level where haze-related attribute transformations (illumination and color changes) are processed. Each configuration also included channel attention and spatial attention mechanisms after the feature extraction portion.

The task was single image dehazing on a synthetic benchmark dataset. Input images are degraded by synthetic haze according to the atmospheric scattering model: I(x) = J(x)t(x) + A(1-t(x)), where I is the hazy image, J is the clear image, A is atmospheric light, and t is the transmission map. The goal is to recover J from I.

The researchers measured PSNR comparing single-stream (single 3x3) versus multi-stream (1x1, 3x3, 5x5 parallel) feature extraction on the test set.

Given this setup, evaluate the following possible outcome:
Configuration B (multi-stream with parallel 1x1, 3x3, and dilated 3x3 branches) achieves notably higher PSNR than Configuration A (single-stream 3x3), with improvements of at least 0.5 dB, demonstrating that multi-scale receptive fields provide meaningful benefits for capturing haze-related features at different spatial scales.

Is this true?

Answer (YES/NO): YES